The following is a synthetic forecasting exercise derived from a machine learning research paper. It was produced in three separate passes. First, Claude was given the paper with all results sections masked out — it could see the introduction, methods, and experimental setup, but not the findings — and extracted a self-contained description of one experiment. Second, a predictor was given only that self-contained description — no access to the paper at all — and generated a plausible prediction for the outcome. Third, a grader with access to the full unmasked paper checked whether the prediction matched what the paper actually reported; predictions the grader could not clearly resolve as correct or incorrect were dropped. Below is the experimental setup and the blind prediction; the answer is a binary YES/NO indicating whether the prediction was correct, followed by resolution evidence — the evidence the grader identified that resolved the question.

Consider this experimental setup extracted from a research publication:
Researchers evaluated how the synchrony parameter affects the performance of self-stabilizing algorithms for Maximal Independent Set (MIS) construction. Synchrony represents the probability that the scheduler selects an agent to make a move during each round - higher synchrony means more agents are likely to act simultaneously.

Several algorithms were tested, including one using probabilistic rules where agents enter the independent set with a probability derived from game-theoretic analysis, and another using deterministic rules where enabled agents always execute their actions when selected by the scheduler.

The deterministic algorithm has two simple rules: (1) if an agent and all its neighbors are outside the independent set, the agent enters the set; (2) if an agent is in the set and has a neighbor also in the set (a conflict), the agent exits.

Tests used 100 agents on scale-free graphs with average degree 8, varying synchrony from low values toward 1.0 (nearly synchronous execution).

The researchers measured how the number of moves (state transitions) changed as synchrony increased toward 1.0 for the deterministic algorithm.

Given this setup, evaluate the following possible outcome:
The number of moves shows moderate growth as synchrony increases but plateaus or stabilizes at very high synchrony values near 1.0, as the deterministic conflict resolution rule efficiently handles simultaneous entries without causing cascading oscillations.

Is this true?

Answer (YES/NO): NO